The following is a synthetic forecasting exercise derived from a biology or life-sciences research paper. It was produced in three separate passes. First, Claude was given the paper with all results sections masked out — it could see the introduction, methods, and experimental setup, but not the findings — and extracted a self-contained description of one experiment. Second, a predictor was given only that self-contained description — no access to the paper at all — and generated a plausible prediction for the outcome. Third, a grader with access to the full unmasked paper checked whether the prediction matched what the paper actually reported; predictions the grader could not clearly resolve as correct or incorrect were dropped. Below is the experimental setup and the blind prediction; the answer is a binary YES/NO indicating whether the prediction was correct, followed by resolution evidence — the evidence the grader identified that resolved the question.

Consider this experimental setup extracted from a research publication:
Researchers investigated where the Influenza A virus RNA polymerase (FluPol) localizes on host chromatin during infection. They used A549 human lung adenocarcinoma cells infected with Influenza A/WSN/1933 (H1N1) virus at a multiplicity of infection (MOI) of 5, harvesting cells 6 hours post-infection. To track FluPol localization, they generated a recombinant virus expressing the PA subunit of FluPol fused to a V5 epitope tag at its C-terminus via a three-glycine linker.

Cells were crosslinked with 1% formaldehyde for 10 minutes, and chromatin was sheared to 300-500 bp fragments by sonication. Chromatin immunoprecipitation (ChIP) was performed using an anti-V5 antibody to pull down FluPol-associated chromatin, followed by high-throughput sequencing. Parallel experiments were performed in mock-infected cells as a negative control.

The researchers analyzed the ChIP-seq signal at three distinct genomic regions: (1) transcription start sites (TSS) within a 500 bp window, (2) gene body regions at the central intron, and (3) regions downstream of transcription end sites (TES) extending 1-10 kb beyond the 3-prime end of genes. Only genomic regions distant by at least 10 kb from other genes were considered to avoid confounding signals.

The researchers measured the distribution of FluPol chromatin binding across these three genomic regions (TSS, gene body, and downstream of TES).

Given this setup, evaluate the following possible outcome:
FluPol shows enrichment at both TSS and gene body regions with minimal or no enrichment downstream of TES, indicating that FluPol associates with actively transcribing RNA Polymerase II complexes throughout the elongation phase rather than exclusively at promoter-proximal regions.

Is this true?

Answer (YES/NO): NO